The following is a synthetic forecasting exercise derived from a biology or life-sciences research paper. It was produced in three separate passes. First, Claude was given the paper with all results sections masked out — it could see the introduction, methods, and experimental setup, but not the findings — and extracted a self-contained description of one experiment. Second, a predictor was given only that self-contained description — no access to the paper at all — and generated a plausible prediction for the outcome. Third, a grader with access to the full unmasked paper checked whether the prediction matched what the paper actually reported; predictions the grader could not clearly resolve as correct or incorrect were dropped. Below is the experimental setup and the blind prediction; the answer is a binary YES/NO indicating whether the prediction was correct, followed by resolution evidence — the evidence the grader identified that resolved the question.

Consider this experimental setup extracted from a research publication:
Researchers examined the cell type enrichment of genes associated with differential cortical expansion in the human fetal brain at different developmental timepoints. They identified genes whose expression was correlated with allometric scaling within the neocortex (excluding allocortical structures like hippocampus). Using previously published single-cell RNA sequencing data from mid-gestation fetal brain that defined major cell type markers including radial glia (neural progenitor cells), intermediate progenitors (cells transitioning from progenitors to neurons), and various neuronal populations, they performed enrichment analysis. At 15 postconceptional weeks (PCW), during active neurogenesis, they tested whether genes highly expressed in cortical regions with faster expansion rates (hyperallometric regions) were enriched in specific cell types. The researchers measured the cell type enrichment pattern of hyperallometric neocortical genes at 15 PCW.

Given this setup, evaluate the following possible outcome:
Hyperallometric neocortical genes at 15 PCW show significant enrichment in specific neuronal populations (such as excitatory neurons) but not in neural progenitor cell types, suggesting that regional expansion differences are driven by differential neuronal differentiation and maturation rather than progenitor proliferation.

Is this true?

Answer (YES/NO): NO